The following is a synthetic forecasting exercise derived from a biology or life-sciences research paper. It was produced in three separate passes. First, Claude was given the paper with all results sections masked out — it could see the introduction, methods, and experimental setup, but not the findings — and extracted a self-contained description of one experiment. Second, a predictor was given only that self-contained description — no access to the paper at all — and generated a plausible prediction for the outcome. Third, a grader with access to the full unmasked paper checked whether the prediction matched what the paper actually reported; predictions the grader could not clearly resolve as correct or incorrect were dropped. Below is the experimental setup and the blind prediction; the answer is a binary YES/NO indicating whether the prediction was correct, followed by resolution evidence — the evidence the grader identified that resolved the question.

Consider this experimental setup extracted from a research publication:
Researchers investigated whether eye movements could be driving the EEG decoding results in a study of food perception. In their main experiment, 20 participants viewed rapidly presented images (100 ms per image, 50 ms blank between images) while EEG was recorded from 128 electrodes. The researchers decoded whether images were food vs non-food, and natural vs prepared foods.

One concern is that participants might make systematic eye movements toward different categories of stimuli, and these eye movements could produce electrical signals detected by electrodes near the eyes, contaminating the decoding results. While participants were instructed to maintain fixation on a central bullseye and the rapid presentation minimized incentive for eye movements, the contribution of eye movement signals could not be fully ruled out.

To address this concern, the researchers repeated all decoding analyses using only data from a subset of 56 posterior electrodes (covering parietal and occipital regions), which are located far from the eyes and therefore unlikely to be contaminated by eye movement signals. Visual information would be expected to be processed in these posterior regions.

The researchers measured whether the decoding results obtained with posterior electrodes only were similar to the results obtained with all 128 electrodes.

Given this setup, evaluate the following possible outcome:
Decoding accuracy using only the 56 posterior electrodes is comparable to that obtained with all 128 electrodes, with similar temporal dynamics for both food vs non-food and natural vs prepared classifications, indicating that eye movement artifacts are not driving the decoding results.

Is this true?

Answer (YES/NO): YES